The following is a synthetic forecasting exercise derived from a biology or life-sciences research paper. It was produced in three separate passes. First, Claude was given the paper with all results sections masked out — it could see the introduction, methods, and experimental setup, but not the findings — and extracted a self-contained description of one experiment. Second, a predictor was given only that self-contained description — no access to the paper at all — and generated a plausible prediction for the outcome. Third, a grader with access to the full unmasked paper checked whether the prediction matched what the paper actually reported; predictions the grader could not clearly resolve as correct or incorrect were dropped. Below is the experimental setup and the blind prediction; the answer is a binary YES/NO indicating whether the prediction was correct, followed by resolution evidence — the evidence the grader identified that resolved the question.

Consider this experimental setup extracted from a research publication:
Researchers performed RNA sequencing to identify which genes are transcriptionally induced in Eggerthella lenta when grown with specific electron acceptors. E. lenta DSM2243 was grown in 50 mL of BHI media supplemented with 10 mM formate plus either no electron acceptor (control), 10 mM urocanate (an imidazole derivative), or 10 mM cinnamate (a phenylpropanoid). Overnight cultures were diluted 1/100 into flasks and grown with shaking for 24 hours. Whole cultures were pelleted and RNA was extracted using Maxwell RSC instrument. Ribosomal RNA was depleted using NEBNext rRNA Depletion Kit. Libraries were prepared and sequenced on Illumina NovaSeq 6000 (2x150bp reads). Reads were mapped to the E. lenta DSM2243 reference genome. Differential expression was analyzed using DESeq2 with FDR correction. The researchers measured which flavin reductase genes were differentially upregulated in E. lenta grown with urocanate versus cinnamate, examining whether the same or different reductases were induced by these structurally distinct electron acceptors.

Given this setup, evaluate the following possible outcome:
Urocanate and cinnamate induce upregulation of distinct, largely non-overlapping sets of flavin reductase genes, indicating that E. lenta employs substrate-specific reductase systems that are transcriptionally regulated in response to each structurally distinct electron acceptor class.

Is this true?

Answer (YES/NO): YES